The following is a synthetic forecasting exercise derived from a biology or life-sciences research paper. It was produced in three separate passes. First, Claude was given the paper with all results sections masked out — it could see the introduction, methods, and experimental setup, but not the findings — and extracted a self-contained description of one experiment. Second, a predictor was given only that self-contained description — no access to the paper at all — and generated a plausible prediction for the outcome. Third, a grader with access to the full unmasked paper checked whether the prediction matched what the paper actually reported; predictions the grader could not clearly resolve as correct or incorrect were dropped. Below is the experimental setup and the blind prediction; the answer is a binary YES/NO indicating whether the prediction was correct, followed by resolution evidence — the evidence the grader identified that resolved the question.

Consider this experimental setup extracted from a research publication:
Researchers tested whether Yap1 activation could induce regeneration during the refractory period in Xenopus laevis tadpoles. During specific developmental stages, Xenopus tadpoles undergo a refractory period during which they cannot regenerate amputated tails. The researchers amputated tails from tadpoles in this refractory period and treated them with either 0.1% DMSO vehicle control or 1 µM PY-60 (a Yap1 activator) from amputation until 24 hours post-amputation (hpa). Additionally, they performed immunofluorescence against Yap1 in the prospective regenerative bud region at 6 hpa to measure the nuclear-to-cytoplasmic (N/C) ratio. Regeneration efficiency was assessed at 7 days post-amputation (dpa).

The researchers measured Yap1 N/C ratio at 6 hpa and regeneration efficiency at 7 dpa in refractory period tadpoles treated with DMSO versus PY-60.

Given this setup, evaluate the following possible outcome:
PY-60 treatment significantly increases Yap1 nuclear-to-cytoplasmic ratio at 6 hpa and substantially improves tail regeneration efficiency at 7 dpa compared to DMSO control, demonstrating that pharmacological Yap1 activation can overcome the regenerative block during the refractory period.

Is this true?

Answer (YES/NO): YES